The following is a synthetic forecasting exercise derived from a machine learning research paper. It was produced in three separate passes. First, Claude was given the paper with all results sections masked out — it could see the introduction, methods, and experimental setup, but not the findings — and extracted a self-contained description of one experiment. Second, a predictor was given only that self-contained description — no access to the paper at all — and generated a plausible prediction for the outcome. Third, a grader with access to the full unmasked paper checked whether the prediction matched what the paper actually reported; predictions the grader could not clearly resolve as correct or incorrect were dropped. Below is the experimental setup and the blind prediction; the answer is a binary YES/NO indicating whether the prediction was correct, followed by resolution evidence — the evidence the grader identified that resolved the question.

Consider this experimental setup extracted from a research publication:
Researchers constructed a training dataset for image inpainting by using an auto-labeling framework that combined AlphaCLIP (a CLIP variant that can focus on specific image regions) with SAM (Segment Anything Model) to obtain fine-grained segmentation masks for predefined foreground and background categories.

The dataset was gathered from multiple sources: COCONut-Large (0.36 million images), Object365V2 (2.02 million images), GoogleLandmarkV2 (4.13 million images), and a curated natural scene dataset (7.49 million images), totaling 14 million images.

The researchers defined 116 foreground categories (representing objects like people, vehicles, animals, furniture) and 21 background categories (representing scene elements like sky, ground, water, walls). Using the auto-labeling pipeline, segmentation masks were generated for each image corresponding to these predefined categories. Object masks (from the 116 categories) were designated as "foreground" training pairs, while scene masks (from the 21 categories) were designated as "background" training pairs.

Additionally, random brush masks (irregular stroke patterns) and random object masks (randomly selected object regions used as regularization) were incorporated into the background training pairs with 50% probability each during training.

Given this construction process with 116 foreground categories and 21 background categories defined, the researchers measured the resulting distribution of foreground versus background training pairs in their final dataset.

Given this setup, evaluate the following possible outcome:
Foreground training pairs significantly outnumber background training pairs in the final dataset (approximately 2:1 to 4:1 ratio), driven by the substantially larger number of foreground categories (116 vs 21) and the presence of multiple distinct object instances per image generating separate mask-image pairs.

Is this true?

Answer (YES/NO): NO